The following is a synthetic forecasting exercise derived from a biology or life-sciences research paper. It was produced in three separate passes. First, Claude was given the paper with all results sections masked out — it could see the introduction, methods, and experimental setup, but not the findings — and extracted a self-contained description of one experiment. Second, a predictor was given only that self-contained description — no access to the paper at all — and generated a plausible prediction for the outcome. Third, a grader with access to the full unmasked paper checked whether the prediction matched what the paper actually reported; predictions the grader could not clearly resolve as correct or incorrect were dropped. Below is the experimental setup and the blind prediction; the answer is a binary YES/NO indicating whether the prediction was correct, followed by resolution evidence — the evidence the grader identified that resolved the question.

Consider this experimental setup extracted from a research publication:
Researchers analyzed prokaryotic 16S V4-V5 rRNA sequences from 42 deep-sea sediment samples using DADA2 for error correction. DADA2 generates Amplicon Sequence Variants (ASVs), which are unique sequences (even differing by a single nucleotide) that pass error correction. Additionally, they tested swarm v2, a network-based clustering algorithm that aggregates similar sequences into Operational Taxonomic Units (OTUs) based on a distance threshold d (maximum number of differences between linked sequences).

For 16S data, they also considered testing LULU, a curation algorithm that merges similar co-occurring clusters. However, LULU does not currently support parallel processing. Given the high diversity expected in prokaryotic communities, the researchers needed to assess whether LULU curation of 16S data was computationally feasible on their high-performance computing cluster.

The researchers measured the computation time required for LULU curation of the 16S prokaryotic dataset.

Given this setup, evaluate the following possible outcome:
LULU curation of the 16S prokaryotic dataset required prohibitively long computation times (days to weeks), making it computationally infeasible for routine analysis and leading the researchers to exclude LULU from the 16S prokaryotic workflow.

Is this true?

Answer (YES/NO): YES